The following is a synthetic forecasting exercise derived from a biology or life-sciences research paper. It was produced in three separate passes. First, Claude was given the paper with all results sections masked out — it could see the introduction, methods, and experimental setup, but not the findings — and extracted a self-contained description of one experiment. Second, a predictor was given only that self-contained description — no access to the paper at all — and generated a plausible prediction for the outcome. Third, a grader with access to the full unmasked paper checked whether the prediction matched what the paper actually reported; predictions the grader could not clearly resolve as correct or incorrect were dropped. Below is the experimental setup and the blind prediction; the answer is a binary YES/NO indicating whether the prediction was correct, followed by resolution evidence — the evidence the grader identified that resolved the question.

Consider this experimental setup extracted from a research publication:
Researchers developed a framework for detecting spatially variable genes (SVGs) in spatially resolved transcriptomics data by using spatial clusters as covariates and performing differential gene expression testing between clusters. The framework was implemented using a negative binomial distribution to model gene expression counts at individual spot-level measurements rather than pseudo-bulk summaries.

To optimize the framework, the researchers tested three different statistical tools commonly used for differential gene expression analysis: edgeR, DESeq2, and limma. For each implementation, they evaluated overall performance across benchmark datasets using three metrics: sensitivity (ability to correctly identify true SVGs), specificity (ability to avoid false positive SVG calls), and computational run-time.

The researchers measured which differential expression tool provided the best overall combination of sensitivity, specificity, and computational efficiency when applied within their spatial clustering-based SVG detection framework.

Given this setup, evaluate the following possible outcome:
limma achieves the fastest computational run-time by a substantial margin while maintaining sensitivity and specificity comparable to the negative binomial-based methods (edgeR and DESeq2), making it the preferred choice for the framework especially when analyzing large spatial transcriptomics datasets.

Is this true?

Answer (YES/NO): NO